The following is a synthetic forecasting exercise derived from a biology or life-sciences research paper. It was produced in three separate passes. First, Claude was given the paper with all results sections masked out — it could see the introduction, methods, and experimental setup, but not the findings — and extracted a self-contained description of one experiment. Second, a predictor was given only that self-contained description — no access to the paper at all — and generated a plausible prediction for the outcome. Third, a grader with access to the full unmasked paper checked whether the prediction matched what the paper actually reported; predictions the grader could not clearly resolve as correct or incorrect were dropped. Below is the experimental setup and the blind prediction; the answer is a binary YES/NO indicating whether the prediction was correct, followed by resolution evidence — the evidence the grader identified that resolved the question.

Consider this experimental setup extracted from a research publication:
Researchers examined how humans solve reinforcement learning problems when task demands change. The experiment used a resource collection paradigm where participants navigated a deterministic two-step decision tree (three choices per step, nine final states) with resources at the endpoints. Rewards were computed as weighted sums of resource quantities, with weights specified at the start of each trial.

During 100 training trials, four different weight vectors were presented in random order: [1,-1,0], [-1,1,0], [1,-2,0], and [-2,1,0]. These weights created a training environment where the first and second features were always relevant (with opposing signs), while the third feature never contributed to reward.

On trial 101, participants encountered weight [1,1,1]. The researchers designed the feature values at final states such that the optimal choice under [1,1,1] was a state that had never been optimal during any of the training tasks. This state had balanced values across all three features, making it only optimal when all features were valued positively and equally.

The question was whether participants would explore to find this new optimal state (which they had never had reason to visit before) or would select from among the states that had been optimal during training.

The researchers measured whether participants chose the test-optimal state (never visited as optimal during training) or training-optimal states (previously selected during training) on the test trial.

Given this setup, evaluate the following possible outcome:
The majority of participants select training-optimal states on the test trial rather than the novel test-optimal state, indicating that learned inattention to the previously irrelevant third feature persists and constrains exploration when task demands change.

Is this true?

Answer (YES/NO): NO